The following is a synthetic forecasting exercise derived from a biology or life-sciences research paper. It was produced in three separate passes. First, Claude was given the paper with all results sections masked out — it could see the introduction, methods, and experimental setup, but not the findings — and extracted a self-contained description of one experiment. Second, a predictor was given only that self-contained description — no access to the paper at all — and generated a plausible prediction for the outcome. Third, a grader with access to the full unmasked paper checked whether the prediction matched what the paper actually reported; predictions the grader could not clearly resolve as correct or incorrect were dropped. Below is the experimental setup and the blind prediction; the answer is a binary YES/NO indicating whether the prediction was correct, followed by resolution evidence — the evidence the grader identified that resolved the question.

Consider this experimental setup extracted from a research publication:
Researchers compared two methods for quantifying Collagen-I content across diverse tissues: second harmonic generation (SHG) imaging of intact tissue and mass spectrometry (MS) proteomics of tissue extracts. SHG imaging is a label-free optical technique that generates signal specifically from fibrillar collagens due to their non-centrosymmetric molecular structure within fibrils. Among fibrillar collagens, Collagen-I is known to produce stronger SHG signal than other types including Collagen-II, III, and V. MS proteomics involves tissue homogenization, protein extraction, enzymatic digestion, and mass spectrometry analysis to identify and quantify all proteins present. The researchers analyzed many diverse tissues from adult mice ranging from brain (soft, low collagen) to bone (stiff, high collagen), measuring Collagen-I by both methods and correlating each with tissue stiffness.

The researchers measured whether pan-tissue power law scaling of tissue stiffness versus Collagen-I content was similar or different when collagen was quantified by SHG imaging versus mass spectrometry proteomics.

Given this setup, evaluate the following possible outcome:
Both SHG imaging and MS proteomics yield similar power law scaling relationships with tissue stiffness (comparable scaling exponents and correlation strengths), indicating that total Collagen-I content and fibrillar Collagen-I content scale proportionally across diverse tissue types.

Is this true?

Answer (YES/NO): YES